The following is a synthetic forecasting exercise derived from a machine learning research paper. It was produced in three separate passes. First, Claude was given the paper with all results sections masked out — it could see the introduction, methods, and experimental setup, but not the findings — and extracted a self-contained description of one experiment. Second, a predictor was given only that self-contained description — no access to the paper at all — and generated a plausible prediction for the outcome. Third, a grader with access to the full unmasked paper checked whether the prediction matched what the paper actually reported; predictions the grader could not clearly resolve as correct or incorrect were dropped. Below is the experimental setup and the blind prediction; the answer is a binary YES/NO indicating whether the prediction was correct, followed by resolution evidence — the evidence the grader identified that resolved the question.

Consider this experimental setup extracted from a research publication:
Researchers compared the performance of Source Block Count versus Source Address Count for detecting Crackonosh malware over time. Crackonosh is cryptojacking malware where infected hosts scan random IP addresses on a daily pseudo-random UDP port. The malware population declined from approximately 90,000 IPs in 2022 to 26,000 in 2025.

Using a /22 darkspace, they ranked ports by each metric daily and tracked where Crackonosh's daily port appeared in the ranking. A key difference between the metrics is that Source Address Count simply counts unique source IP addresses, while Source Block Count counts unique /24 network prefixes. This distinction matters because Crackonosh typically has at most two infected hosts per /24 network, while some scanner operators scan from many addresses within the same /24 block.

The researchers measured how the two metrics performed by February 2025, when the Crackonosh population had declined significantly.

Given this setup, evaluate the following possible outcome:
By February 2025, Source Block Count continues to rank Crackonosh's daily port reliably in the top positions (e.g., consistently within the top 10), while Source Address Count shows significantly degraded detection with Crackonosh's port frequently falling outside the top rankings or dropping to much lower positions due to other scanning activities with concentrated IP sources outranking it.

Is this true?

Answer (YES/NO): YES